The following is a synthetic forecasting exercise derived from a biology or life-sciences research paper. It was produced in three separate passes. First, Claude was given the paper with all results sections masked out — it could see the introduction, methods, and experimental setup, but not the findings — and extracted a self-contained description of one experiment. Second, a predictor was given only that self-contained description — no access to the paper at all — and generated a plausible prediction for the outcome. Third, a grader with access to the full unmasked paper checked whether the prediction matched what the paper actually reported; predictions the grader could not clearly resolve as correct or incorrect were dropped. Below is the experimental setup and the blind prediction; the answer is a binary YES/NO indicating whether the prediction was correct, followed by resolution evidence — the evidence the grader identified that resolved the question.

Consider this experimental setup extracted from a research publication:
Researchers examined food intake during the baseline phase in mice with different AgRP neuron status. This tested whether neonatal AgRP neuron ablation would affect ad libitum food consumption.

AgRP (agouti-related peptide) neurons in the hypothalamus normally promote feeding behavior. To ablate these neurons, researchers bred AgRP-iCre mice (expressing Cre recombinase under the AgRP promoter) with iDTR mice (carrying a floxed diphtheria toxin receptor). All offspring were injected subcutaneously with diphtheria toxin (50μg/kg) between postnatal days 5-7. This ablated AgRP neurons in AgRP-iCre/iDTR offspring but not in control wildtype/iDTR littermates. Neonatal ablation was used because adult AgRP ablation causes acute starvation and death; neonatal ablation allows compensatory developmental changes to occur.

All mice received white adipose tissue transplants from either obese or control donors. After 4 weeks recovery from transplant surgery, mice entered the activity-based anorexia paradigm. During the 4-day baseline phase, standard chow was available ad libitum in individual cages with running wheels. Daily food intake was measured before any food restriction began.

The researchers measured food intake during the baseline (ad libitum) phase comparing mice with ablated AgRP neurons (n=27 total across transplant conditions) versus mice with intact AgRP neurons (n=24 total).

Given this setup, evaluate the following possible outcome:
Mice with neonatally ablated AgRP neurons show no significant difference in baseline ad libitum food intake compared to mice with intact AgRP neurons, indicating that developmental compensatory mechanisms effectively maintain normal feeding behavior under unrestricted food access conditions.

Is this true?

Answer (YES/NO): YES